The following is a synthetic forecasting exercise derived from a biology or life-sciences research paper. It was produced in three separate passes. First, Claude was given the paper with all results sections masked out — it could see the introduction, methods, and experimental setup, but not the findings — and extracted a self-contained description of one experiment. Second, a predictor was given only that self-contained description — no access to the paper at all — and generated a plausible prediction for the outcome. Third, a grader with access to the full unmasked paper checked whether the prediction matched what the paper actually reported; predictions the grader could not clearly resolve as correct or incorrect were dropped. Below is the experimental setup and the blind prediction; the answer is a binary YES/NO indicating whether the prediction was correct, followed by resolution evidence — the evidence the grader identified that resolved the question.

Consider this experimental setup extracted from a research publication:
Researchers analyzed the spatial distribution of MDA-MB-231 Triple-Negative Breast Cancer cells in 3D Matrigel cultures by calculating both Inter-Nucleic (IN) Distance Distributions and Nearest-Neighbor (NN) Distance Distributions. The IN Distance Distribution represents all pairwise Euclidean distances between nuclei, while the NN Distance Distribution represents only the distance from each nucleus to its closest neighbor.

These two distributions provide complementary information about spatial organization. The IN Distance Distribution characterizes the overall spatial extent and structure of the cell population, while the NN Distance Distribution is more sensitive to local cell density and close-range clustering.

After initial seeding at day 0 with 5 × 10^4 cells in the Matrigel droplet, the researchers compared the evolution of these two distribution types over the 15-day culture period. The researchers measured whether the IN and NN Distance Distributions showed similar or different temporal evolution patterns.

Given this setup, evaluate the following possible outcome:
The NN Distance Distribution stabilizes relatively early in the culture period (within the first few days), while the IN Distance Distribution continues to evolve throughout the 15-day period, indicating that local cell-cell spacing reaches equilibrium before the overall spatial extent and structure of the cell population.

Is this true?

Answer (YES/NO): NO